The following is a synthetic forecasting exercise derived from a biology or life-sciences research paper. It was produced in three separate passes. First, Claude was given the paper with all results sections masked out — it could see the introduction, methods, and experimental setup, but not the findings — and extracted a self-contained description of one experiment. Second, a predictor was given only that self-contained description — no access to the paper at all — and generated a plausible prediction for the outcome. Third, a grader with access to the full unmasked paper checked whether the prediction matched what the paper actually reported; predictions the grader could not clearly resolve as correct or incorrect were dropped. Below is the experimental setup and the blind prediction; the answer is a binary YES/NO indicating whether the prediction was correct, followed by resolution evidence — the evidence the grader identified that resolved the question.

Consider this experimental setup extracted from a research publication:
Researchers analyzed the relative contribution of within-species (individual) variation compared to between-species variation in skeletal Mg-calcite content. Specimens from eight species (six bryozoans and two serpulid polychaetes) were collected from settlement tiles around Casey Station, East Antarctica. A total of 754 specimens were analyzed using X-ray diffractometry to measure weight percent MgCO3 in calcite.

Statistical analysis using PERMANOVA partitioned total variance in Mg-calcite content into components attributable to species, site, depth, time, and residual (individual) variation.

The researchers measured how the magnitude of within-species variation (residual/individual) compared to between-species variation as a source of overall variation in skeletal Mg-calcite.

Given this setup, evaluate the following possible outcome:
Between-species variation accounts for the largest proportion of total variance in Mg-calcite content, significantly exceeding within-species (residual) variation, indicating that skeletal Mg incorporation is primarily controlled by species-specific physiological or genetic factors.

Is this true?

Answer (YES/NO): YES